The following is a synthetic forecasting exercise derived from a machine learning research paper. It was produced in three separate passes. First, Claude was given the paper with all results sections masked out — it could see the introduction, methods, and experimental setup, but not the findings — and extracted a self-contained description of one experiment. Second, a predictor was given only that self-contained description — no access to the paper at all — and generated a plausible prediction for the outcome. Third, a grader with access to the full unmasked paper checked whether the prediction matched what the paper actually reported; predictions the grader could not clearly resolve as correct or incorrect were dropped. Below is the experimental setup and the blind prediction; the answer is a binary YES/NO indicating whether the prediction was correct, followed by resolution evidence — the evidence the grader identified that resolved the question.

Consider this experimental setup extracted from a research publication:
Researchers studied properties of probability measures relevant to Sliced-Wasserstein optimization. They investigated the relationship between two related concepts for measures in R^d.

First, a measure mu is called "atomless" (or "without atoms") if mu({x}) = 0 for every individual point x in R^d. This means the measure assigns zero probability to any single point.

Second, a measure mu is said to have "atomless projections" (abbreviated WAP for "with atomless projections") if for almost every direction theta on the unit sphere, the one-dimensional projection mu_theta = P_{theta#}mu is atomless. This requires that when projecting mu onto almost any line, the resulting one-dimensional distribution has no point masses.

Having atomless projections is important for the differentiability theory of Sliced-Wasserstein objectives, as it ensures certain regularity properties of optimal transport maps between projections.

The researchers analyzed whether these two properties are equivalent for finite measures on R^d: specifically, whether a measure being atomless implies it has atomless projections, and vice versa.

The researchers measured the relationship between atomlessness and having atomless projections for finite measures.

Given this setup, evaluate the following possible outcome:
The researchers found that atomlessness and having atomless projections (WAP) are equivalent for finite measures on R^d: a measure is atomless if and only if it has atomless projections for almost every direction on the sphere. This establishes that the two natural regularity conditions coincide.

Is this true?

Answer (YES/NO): YES